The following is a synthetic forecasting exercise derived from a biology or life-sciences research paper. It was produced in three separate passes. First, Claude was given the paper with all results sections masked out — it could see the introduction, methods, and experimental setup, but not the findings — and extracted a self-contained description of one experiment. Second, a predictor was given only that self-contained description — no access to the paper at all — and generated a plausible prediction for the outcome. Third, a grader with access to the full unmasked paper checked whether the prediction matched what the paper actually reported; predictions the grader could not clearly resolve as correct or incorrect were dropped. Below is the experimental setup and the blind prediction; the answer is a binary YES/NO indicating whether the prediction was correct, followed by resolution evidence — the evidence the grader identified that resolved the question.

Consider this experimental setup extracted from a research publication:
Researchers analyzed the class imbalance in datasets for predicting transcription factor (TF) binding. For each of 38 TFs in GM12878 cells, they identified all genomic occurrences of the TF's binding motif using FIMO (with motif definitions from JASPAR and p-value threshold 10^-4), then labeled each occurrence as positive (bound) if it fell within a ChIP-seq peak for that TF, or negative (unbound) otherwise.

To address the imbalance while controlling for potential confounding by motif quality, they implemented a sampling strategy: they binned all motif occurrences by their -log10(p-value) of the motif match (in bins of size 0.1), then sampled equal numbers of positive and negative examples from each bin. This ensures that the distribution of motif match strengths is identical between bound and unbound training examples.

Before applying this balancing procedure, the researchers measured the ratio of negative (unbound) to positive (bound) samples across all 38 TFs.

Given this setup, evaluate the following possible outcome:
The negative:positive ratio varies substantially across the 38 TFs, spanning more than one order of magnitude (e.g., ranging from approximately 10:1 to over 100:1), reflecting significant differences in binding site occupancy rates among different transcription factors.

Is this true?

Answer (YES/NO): NO